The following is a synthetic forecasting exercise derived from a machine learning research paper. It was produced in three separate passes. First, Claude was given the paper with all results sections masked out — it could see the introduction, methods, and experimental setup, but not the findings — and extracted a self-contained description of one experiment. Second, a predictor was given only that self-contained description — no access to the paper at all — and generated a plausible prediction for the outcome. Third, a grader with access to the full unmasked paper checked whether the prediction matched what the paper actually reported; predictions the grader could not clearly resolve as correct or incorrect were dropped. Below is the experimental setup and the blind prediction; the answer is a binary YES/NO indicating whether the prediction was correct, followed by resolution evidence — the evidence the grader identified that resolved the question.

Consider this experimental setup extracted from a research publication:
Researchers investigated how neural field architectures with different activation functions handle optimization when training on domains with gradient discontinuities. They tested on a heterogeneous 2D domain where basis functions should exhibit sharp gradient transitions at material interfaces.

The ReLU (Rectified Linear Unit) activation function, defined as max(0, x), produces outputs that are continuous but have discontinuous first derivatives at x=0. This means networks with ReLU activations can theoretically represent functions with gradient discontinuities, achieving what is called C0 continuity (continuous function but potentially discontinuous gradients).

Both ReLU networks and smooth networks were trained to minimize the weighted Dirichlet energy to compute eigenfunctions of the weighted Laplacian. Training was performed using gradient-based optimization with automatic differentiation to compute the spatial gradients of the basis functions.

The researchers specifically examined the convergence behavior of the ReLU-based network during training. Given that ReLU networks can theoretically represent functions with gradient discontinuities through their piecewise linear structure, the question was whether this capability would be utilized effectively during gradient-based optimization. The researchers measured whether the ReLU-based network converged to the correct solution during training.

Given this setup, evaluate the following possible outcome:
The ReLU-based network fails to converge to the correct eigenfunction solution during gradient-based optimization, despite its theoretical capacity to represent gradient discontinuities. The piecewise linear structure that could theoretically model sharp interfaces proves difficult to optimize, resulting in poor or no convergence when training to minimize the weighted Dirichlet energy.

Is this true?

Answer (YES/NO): YES